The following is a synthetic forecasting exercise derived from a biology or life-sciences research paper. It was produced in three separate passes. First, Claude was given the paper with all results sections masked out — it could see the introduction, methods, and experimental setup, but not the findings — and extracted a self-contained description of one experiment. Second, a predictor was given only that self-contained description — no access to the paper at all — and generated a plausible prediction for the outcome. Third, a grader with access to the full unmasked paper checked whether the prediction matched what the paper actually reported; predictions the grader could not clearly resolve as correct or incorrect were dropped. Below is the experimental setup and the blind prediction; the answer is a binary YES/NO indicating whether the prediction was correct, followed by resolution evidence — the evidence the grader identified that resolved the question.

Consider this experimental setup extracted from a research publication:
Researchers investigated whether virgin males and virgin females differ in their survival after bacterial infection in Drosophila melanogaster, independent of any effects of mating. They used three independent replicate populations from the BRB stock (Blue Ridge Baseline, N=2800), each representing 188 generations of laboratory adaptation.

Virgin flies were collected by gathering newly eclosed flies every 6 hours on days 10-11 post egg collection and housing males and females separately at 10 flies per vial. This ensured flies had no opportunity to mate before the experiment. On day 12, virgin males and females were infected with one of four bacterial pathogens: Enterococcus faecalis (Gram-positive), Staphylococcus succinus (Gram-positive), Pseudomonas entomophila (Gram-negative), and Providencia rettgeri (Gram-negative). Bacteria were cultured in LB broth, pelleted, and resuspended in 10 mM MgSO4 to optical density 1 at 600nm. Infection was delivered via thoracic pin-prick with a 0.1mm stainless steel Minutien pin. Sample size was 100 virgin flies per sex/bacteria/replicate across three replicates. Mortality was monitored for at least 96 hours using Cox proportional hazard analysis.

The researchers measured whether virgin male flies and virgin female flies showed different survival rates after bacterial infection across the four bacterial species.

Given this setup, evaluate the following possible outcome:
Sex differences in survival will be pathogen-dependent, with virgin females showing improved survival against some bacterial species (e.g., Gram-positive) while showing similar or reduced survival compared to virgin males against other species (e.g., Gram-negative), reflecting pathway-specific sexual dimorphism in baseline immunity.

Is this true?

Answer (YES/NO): NO